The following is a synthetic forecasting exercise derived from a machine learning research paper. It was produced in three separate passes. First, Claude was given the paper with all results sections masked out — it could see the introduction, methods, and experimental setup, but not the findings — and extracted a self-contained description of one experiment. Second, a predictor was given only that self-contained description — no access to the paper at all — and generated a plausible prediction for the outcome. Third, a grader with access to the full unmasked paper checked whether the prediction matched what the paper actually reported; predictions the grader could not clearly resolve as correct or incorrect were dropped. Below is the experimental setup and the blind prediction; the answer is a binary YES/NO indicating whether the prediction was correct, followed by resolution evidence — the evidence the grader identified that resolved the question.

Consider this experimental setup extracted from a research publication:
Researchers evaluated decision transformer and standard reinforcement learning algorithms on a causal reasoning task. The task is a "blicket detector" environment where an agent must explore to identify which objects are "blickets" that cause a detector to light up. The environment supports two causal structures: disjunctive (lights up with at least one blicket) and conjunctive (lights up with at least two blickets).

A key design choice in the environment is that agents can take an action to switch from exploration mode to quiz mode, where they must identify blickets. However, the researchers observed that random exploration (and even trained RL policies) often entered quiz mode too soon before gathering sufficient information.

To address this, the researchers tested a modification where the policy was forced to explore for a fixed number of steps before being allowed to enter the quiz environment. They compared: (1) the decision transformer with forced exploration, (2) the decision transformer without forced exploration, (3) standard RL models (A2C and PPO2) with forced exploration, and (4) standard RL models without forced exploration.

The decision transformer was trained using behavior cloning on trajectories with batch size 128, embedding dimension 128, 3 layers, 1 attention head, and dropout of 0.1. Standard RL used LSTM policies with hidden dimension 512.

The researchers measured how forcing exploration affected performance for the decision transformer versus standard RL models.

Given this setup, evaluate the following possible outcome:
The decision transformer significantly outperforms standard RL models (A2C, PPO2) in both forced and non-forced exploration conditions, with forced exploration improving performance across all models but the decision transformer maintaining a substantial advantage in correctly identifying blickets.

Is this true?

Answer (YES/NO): NO